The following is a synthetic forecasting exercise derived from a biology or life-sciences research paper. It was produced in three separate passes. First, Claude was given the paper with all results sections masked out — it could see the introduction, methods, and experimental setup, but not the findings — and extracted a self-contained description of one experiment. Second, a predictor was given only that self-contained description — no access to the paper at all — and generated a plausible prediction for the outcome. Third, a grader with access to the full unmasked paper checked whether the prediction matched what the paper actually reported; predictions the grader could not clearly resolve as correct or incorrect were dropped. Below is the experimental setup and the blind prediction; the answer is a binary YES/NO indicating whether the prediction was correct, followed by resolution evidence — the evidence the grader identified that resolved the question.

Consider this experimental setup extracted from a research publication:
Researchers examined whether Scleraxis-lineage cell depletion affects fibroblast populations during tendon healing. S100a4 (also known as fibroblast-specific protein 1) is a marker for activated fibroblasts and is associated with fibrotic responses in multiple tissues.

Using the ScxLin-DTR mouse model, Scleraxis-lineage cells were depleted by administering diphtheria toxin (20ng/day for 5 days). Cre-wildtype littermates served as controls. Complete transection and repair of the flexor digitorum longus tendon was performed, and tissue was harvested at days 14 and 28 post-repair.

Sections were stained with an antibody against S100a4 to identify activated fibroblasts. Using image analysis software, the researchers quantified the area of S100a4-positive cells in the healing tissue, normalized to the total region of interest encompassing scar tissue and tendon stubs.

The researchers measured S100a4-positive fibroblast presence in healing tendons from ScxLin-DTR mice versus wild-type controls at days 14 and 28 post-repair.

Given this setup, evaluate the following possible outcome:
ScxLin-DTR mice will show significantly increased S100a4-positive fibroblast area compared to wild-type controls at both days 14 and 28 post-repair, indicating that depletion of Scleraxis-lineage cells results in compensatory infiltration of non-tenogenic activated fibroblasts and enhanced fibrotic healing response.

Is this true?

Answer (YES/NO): NO